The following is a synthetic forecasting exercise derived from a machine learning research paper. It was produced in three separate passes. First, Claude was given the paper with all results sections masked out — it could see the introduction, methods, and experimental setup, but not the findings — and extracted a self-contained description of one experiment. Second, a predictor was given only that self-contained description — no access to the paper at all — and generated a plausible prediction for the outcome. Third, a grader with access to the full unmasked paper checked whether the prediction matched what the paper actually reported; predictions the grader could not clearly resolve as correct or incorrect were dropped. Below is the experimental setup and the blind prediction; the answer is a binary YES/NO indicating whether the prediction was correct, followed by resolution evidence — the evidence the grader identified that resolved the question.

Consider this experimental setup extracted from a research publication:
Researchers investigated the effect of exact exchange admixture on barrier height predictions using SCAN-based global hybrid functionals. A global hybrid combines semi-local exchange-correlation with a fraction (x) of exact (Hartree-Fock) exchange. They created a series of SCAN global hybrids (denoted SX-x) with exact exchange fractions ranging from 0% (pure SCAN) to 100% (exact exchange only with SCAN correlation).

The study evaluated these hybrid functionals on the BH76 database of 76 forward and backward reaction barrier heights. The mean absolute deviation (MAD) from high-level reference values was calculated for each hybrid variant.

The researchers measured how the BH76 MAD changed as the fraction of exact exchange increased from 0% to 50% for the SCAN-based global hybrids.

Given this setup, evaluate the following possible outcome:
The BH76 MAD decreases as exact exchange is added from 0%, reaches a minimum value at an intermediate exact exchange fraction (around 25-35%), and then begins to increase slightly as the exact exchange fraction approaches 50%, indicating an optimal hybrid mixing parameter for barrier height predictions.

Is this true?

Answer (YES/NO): NO